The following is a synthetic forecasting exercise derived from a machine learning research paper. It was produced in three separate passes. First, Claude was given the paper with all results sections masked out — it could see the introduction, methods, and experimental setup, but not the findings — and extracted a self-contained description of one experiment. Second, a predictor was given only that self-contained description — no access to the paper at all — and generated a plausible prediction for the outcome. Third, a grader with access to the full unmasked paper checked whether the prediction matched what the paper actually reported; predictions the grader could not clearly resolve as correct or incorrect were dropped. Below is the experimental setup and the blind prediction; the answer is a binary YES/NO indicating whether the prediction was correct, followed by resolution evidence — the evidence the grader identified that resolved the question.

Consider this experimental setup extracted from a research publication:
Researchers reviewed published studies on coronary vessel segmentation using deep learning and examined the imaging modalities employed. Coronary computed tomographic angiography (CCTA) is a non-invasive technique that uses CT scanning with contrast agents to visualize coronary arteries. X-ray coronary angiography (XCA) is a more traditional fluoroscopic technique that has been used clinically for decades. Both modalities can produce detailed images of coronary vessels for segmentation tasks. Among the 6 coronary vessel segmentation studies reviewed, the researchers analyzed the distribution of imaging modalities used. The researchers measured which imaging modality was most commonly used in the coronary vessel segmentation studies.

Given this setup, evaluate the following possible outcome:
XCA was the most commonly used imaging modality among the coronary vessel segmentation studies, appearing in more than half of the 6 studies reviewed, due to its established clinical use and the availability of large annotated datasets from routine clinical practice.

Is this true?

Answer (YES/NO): NO